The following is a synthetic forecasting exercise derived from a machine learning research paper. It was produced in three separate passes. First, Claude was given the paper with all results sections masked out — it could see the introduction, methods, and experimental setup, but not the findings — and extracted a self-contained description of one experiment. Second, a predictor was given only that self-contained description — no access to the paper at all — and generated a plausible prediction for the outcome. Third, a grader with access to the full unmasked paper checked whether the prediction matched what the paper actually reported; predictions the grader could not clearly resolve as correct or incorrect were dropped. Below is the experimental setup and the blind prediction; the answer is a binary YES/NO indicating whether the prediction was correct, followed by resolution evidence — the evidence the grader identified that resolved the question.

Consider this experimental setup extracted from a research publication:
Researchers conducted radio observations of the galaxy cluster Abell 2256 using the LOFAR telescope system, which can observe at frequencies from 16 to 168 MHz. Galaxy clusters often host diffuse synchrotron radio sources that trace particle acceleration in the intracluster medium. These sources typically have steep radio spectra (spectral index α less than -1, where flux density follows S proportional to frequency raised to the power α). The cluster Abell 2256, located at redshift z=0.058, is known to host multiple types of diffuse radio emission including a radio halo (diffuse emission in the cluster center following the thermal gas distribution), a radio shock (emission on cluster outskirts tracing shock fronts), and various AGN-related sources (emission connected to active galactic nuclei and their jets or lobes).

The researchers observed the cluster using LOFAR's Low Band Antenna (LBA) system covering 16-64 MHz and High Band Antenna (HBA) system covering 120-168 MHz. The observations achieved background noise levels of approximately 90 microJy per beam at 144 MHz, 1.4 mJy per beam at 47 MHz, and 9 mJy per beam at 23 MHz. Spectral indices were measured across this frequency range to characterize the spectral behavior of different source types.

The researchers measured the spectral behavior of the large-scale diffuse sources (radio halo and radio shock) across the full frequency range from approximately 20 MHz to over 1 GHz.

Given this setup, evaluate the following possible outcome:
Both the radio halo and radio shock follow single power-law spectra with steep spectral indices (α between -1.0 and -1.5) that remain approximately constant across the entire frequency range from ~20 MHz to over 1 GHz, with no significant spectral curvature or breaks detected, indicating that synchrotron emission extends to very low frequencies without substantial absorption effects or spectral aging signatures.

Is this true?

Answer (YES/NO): NO